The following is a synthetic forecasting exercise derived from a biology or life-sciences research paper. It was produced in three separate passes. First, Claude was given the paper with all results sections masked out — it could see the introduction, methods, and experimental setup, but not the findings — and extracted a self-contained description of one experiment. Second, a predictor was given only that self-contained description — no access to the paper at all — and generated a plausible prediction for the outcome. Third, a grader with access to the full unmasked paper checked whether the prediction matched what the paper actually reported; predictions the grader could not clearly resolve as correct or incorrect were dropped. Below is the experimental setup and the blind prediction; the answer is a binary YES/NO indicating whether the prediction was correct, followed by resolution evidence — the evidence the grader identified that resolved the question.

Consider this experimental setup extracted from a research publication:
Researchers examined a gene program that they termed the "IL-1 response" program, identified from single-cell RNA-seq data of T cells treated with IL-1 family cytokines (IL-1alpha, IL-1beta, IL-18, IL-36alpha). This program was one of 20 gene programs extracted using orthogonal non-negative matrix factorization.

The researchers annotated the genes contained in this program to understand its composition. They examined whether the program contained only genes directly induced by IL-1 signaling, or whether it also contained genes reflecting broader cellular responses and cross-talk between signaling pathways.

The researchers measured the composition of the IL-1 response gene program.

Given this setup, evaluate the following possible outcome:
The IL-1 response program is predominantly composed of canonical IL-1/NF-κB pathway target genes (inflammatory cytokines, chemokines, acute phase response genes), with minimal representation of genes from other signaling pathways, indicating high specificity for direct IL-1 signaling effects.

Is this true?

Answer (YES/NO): NO